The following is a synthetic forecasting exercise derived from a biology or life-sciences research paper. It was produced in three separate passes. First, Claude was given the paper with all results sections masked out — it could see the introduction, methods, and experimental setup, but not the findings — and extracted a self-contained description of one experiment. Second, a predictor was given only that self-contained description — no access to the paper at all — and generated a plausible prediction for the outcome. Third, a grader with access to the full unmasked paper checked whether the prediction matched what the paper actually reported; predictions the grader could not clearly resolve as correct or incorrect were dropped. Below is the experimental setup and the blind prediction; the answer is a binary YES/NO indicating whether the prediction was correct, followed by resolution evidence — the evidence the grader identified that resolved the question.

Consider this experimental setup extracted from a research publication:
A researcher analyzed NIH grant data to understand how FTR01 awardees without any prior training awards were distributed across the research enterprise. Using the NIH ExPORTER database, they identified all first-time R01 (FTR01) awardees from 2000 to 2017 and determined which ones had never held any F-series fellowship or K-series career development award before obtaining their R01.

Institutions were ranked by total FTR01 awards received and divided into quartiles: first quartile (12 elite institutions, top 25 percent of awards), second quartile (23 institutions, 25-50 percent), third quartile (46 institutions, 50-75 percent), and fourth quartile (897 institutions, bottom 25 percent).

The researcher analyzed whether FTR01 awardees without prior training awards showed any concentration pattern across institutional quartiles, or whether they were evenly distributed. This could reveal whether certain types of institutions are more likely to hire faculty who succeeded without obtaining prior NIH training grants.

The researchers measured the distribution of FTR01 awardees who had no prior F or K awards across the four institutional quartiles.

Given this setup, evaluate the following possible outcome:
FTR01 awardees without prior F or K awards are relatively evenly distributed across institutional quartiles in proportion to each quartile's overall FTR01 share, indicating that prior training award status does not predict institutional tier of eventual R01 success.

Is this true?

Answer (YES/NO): YES